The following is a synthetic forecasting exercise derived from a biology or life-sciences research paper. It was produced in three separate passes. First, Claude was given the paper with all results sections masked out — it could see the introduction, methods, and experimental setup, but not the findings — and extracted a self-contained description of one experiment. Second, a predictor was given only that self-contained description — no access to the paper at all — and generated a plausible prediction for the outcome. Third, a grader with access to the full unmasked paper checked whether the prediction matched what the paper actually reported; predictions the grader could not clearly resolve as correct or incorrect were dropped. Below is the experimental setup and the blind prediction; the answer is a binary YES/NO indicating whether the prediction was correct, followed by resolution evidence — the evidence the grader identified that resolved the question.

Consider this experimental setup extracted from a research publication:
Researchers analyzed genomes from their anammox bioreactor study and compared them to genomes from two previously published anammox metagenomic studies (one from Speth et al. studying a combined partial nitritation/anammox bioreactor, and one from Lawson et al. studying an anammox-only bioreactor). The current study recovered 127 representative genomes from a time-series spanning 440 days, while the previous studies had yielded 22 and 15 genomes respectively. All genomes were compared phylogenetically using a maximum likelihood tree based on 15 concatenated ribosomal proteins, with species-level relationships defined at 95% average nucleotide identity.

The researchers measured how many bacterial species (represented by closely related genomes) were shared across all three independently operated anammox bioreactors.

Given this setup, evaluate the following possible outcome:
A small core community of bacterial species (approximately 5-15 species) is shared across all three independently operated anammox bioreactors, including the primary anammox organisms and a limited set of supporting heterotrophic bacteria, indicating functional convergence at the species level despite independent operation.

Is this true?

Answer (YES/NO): NO